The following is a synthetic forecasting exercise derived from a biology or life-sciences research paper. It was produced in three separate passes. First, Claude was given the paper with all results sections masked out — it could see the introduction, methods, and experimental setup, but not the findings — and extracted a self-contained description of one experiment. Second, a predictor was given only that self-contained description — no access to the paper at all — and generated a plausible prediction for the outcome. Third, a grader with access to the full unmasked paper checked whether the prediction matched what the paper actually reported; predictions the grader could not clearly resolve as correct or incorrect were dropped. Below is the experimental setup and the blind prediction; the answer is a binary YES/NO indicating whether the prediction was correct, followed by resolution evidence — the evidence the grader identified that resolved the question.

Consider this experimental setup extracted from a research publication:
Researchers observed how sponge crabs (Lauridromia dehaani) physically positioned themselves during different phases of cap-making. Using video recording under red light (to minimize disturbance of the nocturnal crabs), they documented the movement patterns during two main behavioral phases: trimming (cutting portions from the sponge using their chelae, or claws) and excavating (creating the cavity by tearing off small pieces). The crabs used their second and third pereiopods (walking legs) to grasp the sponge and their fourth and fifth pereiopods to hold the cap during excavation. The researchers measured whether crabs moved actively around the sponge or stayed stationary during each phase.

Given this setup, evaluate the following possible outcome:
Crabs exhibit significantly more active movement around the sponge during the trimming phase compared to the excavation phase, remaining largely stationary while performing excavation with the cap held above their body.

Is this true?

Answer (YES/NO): YES